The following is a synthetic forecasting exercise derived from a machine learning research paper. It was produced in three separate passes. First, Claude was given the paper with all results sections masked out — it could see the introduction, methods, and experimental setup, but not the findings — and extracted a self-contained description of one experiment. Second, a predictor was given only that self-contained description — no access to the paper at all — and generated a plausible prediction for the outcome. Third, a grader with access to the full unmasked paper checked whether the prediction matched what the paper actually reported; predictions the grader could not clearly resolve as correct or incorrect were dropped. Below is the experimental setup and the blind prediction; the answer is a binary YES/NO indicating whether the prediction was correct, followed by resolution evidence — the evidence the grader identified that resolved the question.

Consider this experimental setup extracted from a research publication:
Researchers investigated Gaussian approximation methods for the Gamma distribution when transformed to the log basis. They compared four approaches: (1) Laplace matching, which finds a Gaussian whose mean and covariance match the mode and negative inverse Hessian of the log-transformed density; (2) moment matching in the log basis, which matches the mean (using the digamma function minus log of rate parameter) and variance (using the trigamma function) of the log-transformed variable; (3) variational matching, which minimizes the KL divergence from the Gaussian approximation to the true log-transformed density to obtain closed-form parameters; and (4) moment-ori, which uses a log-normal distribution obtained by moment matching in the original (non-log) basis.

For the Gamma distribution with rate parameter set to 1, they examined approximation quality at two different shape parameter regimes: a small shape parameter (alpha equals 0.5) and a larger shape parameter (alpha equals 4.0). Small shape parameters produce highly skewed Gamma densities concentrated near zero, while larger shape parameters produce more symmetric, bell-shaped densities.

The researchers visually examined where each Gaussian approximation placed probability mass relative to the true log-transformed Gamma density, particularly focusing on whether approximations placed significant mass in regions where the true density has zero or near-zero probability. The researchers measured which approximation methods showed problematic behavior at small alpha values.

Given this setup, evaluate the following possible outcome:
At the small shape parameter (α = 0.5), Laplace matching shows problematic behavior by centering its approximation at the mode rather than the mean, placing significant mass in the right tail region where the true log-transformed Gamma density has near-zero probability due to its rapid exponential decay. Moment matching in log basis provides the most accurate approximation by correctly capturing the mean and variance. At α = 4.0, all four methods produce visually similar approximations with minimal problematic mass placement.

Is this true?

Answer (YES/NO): NO